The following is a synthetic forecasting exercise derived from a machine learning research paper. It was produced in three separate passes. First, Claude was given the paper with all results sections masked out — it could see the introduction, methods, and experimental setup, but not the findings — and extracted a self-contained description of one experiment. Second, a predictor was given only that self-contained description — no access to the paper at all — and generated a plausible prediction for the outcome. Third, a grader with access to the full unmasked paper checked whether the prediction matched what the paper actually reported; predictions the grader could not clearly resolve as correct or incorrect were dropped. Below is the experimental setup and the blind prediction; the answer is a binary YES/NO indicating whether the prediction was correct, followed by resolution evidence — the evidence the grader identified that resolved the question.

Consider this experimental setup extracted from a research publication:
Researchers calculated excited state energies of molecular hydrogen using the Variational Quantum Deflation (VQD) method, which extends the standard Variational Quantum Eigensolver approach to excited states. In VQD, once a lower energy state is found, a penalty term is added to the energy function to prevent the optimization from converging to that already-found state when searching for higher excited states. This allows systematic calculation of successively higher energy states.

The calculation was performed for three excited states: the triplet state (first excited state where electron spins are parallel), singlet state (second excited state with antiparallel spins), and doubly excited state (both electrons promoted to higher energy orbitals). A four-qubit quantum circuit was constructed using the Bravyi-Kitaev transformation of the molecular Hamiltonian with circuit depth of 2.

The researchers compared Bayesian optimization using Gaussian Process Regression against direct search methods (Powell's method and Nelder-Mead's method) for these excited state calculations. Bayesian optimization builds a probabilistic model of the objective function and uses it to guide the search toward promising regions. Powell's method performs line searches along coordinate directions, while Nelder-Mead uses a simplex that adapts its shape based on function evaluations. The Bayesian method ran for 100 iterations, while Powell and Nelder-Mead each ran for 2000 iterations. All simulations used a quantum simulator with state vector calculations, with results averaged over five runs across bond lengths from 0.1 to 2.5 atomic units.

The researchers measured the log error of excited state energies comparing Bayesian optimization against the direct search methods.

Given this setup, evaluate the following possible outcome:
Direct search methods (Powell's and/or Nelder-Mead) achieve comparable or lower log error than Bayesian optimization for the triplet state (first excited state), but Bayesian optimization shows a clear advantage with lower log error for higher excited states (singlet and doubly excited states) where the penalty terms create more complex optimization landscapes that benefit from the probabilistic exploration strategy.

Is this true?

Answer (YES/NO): NO